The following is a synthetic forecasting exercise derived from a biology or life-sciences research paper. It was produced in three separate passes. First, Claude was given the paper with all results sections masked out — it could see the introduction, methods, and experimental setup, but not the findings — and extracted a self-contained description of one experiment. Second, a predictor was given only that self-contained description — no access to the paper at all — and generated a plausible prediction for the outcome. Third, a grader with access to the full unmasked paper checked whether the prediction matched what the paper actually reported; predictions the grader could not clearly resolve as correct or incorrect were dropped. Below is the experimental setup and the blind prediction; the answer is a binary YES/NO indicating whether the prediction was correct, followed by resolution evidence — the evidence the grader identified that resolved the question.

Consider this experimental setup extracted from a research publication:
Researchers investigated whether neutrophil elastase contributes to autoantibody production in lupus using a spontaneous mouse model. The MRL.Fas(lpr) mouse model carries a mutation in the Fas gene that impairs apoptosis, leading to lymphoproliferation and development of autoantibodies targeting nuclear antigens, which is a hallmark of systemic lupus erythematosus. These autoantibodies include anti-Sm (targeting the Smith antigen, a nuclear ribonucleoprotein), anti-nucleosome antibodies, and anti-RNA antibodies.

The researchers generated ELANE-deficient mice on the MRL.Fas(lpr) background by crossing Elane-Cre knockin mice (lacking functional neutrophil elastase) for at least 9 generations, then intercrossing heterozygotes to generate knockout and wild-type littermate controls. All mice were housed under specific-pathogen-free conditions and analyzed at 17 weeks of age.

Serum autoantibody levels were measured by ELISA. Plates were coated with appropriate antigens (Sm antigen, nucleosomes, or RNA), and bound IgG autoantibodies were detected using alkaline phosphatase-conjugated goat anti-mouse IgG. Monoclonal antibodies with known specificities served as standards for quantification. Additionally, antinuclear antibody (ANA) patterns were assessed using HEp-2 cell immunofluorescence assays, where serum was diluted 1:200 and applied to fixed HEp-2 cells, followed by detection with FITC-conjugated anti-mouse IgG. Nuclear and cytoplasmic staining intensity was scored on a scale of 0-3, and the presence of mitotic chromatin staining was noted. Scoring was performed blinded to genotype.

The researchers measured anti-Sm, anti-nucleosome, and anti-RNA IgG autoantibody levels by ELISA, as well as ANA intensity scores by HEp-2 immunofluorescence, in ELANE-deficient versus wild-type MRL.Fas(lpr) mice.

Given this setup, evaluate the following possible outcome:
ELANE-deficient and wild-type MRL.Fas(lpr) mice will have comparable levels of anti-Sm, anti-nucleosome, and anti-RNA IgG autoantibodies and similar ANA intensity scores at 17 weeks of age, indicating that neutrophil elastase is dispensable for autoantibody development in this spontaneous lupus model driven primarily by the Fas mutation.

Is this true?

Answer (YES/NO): YES